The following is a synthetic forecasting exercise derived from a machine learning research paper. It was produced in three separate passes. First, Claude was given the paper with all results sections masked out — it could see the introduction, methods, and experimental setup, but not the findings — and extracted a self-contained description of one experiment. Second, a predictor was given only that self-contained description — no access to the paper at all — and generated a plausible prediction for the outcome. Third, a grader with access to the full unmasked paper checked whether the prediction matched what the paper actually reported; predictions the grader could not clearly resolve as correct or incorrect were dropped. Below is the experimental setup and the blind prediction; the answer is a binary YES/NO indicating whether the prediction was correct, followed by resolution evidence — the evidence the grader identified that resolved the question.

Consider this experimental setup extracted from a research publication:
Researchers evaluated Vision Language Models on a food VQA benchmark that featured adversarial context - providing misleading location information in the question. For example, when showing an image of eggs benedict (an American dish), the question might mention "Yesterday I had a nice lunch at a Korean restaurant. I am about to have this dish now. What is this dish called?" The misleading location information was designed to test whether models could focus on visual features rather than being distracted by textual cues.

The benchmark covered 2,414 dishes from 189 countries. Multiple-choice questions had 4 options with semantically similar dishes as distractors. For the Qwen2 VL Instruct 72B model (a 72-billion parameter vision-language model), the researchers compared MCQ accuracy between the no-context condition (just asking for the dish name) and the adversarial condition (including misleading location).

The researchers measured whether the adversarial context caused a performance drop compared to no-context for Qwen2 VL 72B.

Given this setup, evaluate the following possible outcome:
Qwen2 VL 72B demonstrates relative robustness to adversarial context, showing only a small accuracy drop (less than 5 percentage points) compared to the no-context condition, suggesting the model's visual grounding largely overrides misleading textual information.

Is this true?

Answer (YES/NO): NO